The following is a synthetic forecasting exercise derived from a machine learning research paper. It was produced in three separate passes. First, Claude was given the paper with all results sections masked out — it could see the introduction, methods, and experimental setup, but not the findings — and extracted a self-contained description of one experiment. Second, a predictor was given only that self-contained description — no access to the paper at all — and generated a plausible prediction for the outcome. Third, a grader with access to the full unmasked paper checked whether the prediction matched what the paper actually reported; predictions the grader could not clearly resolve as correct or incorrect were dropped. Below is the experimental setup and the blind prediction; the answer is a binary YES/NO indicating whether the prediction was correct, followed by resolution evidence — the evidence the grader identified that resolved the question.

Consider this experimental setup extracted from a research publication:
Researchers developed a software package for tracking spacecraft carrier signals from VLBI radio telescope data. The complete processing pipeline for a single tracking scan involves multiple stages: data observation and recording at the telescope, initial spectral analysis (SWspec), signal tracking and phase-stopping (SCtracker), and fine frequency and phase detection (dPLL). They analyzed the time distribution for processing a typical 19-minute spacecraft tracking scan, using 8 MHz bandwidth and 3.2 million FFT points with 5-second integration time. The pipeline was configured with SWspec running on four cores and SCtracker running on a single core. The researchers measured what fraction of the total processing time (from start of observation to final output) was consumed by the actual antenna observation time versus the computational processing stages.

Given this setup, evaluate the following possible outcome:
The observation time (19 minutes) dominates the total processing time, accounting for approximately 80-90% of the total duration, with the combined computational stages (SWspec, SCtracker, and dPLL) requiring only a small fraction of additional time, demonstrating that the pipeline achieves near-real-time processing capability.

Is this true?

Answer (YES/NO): NO